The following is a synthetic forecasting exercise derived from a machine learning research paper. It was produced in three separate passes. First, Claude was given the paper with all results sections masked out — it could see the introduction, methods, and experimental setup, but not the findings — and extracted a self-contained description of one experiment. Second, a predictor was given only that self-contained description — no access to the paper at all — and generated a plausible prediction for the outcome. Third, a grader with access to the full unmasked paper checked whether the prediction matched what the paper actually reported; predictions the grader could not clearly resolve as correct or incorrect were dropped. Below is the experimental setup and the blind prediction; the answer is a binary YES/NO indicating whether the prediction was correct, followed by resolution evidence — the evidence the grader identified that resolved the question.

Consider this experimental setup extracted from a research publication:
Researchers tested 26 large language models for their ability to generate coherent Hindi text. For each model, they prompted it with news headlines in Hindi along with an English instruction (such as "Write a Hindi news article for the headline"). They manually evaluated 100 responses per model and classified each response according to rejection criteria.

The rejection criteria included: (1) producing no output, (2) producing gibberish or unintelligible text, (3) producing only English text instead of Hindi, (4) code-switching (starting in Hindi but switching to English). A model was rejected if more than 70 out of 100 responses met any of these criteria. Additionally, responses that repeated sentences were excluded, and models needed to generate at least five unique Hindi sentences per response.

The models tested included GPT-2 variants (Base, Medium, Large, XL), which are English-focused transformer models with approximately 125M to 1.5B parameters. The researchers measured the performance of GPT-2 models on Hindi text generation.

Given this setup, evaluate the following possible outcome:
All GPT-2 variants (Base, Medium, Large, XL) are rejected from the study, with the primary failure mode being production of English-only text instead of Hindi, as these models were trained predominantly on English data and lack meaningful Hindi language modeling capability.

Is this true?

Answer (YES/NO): NO